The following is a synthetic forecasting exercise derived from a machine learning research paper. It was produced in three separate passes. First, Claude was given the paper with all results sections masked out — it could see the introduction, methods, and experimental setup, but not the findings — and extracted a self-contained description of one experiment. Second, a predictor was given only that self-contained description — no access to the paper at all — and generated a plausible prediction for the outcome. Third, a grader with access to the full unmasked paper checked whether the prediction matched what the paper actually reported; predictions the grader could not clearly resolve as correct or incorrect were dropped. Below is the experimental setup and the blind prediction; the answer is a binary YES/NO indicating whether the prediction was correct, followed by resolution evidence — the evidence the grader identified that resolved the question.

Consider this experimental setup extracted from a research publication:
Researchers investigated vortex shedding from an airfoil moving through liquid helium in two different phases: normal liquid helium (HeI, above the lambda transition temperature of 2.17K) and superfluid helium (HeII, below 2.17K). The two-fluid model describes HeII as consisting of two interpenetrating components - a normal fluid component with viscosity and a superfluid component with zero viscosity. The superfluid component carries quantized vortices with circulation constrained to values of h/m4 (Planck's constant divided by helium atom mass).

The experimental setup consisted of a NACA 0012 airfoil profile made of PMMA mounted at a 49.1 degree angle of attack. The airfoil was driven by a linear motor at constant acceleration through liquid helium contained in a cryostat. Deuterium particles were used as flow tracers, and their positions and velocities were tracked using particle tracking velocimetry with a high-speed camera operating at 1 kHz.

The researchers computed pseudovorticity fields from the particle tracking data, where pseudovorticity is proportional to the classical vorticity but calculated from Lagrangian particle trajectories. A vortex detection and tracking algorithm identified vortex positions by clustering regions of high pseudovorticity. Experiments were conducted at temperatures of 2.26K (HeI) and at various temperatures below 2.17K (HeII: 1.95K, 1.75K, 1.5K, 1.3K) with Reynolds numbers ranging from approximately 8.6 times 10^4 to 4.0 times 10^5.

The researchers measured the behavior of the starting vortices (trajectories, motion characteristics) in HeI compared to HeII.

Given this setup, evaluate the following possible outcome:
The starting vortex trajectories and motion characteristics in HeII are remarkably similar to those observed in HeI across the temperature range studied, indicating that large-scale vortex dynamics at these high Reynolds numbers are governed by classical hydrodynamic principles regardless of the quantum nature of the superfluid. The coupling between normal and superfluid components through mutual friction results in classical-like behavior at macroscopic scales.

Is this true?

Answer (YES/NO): YES